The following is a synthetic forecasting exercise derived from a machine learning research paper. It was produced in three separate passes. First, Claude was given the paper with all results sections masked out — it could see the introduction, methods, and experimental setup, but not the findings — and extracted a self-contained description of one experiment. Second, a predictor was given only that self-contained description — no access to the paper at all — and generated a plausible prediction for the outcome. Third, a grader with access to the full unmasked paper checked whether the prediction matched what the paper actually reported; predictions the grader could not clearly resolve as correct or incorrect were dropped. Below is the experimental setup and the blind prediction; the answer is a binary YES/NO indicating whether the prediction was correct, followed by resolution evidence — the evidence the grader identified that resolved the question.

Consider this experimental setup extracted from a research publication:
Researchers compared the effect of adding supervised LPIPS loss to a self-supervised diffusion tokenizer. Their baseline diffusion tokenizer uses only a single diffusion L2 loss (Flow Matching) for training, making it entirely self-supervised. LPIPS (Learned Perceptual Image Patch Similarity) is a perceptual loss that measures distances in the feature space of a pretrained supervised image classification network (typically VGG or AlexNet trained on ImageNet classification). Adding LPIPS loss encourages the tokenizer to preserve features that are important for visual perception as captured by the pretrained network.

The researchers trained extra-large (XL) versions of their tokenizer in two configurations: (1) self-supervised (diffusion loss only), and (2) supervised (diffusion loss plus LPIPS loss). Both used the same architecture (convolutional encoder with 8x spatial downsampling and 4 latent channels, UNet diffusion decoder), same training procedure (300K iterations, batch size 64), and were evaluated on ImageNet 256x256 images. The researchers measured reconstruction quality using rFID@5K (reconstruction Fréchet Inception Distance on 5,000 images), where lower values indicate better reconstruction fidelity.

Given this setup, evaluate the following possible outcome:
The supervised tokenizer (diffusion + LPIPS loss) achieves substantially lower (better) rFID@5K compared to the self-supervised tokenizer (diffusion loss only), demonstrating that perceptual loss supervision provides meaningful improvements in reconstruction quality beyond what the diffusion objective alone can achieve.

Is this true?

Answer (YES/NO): YES